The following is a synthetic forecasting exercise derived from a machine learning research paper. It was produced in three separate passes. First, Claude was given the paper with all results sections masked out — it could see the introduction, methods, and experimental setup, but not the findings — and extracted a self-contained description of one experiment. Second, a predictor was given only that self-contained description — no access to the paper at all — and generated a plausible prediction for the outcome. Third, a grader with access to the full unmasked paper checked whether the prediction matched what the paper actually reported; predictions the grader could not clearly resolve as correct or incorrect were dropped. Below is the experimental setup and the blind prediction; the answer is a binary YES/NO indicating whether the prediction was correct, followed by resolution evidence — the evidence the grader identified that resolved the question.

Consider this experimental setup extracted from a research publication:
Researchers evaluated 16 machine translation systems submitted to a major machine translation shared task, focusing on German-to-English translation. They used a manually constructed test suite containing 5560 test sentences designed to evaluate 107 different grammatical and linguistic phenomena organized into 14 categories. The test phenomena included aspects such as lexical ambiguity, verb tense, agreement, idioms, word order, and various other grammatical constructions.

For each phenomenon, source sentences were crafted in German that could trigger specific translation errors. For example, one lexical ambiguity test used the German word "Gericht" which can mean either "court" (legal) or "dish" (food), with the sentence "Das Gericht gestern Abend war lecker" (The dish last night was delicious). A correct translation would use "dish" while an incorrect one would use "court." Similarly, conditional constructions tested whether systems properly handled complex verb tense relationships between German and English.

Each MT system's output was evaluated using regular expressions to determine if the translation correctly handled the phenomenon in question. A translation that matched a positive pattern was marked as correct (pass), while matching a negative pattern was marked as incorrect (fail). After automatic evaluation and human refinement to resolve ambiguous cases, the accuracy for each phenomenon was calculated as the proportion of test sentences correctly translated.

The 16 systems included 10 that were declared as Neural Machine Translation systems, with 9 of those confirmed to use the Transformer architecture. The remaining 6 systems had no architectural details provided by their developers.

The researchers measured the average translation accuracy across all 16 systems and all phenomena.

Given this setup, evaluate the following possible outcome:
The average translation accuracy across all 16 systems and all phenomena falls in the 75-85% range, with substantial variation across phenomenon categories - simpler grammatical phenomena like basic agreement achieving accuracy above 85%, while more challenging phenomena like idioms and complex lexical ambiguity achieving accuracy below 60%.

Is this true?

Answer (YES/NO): NO